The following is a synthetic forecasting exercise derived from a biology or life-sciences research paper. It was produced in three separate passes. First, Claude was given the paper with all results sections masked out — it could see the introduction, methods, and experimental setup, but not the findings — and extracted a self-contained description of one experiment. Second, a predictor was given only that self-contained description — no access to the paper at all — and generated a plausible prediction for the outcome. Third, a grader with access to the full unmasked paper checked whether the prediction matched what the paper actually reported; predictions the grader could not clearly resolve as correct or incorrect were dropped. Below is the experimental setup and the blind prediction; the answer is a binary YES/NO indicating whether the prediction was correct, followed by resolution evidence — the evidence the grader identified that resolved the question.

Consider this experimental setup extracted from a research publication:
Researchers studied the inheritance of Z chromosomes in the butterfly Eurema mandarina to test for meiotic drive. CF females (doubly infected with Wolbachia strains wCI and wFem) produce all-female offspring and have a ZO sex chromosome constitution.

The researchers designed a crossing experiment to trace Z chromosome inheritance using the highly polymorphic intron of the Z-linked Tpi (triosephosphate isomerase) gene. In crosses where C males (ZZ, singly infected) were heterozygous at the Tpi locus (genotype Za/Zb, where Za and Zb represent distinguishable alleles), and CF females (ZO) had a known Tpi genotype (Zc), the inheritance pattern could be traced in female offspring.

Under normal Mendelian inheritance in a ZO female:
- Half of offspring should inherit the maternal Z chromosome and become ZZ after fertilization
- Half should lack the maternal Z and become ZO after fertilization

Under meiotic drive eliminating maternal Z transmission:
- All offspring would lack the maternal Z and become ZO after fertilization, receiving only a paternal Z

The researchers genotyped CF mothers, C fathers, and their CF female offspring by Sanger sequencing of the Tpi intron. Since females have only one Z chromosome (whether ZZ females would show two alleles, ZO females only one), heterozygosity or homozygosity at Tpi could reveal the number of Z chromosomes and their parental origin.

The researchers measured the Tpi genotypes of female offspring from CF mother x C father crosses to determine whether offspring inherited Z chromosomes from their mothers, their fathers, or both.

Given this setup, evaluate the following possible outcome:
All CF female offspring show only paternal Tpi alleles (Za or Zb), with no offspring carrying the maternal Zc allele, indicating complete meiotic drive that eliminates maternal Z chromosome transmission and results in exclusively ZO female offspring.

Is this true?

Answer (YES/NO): YES